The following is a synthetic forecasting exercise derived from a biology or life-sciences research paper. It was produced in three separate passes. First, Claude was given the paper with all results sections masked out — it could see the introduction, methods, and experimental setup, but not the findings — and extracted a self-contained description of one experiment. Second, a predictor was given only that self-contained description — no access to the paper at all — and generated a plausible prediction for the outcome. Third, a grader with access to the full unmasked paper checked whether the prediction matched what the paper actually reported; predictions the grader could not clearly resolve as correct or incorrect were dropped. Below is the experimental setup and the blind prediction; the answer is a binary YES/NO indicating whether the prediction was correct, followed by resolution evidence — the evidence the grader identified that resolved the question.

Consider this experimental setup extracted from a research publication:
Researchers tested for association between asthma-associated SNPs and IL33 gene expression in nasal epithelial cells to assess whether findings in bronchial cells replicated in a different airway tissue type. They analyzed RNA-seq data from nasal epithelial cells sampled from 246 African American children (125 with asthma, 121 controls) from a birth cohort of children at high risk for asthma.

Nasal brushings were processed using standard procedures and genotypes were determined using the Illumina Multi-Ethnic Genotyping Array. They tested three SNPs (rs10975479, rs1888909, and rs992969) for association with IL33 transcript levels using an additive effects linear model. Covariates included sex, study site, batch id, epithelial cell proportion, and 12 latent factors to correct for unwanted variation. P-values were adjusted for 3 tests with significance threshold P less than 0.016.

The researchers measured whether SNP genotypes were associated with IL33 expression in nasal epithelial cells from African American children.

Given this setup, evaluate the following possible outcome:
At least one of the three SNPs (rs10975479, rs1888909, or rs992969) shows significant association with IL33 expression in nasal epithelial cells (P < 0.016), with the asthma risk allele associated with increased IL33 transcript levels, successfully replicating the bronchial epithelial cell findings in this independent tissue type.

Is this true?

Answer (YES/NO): YES